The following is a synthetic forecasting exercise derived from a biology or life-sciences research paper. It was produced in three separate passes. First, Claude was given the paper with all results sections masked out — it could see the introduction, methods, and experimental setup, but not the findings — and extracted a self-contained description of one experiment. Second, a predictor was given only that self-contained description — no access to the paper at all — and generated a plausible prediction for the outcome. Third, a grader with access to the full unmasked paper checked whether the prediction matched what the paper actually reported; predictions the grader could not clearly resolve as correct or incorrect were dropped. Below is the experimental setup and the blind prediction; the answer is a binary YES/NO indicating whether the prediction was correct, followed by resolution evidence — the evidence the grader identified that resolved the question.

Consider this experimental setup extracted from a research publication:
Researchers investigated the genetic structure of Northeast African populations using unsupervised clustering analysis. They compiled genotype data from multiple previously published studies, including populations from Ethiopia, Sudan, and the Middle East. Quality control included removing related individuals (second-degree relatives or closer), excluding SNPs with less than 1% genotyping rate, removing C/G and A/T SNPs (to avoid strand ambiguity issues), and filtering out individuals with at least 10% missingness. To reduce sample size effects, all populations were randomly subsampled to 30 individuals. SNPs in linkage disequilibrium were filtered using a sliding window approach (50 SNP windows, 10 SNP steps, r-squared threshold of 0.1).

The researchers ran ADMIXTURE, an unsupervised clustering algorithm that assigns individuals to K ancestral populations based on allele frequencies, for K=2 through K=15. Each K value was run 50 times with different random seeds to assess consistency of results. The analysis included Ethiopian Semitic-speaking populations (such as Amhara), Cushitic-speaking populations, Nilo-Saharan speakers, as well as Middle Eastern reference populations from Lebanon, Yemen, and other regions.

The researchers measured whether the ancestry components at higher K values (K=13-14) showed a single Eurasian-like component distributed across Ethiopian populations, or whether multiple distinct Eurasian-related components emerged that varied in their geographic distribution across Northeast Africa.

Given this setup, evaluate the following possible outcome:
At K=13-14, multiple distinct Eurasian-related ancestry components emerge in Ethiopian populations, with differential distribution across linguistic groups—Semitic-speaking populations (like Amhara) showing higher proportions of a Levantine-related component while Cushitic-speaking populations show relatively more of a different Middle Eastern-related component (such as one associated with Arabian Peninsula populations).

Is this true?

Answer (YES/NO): NO